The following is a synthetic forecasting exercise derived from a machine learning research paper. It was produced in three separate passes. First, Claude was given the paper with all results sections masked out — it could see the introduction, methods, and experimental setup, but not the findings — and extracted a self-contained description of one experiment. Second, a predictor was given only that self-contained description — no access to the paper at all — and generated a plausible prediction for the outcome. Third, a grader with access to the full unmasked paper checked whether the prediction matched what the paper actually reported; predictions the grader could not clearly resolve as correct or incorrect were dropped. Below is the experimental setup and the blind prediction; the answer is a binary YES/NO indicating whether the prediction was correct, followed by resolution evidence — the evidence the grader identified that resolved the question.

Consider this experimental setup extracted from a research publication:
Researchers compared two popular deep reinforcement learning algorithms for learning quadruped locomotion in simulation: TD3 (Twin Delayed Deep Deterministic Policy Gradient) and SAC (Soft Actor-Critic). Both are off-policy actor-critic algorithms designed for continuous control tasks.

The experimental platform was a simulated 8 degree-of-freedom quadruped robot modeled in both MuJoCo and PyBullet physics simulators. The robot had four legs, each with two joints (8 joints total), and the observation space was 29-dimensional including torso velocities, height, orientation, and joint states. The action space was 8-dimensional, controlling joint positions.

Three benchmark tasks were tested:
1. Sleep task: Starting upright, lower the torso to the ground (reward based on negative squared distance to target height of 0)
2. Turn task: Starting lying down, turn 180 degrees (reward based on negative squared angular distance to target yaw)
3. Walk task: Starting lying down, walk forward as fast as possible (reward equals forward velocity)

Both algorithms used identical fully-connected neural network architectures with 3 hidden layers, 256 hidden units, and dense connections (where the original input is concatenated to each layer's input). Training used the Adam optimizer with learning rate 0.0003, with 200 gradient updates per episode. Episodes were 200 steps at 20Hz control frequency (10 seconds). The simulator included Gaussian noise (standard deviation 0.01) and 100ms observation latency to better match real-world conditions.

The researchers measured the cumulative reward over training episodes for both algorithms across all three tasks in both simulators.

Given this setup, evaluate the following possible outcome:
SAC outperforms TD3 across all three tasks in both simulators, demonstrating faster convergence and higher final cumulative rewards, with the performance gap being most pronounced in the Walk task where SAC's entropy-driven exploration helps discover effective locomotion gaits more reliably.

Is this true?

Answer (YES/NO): NO